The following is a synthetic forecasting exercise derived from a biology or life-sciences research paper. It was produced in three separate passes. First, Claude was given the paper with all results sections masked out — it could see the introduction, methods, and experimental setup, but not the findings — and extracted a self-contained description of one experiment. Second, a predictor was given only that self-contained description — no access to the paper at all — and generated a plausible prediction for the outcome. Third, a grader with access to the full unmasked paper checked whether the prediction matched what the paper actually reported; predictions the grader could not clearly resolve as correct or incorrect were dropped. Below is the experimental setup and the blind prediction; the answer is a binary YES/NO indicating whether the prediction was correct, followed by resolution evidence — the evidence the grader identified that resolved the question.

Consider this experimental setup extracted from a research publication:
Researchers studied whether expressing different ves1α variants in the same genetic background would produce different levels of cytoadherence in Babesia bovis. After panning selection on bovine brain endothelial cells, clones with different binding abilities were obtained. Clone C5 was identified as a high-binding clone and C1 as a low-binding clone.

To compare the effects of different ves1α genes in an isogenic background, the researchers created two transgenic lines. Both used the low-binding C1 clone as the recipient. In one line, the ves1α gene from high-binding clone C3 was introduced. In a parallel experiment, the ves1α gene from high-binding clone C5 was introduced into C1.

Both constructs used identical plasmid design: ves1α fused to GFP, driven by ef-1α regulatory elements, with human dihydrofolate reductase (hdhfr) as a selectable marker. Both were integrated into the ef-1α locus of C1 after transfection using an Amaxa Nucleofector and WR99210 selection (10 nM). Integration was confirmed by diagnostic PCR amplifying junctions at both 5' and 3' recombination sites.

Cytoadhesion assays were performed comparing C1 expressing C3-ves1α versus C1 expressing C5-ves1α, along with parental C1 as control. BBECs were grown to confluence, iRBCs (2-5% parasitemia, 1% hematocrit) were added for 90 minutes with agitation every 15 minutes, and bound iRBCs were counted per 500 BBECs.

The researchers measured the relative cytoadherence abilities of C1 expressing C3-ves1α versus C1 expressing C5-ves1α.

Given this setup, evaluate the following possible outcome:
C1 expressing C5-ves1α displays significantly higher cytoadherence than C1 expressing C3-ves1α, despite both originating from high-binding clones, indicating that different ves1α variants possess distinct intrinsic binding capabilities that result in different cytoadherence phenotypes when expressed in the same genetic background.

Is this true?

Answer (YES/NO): NO